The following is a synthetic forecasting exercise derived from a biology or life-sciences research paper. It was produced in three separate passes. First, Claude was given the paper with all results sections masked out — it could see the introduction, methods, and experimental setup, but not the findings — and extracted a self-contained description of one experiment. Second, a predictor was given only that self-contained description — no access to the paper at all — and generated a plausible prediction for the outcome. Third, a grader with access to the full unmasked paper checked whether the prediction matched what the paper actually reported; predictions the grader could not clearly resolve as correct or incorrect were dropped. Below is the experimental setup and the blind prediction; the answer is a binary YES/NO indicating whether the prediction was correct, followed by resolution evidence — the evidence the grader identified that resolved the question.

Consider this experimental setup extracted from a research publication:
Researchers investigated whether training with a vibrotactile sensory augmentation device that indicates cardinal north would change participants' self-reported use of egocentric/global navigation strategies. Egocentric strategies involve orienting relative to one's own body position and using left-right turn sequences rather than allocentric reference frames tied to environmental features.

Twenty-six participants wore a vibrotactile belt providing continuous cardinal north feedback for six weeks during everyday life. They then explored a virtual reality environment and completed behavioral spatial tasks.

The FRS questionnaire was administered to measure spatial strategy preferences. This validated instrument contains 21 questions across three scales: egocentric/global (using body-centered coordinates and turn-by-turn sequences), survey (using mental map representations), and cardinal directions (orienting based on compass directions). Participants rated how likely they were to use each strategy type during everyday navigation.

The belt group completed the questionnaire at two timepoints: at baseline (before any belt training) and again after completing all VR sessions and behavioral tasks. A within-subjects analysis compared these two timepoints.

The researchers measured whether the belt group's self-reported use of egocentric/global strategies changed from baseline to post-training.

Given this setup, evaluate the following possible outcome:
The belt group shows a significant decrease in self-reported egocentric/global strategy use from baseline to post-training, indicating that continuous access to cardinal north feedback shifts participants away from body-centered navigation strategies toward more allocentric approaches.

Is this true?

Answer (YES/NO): NO